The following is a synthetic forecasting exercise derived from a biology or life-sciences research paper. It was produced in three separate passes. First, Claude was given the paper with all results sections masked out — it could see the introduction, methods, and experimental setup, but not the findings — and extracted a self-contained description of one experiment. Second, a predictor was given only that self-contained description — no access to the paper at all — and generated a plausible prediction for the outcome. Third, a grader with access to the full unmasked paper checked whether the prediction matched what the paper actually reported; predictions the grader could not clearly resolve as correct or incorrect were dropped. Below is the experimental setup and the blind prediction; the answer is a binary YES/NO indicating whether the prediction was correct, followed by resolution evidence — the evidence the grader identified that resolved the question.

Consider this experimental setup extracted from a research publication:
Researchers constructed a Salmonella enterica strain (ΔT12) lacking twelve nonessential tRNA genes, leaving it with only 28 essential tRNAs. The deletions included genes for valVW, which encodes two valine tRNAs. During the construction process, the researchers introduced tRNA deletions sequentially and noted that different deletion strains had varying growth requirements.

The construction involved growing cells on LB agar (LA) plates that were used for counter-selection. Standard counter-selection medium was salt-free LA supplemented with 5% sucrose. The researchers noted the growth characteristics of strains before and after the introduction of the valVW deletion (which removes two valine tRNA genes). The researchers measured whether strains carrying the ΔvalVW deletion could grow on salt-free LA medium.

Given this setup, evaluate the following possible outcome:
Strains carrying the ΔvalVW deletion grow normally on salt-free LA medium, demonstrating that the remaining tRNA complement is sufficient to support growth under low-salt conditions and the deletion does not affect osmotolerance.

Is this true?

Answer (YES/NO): NO